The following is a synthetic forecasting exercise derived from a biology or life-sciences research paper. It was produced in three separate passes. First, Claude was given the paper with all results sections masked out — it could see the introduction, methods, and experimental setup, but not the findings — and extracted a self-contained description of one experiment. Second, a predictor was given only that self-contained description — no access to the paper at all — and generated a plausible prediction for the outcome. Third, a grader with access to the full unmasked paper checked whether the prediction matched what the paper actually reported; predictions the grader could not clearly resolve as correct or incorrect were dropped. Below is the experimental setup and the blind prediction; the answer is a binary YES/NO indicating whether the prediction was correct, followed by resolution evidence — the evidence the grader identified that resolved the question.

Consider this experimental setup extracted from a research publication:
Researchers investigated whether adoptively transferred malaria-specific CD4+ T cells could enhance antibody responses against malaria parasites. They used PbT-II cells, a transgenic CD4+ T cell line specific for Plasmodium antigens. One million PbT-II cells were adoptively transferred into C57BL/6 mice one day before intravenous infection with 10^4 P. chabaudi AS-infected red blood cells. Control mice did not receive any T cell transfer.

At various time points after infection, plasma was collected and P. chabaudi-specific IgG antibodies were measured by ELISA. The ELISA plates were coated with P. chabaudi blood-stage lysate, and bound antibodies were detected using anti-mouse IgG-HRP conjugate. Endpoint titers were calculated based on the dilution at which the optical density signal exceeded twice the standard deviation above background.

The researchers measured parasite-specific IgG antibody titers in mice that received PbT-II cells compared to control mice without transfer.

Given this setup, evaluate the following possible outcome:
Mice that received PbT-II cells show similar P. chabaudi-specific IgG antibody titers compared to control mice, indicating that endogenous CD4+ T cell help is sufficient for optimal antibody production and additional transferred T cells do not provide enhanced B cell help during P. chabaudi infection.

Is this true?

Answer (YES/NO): NO